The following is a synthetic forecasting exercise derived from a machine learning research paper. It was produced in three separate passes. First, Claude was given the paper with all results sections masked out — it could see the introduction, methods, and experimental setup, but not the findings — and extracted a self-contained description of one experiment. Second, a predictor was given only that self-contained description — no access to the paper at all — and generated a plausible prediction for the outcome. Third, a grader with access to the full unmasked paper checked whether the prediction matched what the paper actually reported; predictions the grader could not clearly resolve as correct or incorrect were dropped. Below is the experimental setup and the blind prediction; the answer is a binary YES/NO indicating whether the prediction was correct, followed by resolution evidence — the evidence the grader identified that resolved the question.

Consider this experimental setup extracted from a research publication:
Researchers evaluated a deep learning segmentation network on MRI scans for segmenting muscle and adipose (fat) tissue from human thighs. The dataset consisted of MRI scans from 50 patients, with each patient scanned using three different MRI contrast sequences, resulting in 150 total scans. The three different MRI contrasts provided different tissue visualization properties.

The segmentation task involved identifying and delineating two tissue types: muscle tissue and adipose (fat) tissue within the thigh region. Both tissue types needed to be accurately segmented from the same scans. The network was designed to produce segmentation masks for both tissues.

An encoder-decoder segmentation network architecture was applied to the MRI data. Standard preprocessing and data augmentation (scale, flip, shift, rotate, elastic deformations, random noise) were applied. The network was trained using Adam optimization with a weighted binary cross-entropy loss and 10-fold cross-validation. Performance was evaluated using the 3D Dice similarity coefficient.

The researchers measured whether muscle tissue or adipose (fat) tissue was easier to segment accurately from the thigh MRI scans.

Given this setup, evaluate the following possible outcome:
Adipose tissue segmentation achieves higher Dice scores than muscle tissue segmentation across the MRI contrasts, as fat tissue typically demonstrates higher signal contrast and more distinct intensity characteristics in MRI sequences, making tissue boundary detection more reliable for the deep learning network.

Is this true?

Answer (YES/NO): NO